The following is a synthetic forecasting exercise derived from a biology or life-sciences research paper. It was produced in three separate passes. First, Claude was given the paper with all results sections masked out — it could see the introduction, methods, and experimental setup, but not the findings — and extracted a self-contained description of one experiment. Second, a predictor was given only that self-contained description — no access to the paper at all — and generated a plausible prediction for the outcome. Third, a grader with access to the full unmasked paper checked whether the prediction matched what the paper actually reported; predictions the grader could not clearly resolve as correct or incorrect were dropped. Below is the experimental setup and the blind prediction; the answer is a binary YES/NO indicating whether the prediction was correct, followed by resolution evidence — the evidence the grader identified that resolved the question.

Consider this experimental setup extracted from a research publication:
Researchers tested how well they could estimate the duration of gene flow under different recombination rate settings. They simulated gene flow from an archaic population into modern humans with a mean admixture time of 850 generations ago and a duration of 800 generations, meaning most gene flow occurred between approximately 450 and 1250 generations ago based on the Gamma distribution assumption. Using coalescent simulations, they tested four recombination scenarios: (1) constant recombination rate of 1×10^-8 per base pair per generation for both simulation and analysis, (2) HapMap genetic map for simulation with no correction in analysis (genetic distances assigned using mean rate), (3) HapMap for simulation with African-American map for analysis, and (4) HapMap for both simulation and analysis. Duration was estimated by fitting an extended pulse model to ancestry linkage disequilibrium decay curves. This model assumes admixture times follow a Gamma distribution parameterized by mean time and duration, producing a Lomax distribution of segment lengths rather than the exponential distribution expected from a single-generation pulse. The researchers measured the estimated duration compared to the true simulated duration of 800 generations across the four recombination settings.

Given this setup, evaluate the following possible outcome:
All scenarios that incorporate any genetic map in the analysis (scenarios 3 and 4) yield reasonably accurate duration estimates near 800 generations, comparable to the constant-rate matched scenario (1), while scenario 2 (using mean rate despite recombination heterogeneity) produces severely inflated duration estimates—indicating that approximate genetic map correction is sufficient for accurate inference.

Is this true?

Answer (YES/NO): NO